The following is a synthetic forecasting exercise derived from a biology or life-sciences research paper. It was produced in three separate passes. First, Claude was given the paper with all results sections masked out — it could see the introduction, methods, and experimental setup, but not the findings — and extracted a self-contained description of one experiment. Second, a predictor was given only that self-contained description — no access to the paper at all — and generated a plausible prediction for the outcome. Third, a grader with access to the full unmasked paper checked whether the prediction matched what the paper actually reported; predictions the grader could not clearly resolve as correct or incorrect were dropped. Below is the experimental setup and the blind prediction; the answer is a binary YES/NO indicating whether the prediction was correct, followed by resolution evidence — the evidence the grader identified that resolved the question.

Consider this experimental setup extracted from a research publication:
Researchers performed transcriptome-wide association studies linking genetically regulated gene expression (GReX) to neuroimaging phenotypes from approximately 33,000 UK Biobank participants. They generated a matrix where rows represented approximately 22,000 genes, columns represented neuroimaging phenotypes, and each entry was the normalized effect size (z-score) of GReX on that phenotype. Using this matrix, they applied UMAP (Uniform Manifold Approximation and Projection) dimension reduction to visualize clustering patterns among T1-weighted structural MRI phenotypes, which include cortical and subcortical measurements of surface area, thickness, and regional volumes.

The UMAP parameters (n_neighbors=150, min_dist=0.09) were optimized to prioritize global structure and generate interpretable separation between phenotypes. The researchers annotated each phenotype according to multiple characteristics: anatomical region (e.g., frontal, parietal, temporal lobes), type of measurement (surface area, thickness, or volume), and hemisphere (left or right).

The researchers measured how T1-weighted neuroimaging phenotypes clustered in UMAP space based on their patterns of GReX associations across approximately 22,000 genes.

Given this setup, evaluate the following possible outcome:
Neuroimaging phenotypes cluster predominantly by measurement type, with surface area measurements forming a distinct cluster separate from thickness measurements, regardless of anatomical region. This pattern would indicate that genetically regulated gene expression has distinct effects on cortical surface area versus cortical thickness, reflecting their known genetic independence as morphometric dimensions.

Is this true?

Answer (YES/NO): NO